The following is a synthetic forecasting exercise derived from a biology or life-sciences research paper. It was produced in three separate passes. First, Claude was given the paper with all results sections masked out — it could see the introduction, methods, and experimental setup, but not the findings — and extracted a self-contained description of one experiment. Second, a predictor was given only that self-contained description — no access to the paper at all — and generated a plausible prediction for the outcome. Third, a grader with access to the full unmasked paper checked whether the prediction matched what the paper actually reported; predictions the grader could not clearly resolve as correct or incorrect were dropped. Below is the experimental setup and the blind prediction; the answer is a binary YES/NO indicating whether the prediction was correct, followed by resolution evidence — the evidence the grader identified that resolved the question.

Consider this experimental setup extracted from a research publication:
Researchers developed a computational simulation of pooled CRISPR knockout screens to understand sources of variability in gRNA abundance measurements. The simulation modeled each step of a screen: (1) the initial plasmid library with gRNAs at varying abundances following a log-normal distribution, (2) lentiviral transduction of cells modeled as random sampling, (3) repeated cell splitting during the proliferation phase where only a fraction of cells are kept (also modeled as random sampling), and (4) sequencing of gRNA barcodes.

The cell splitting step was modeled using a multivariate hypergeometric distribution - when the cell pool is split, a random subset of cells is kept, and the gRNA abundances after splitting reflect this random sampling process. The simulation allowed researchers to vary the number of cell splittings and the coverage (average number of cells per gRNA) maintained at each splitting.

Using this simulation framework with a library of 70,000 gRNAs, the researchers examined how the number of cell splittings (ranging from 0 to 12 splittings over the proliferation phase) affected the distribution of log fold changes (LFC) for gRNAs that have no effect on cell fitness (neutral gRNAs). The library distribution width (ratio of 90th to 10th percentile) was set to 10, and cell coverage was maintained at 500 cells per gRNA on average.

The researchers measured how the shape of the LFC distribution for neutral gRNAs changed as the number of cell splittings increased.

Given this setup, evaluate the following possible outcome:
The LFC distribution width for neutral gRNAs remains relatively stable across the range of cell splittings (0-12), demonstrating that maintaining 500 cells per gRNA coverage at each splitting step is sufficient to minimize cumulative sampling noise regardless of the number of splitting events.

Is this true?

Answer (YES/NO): NO